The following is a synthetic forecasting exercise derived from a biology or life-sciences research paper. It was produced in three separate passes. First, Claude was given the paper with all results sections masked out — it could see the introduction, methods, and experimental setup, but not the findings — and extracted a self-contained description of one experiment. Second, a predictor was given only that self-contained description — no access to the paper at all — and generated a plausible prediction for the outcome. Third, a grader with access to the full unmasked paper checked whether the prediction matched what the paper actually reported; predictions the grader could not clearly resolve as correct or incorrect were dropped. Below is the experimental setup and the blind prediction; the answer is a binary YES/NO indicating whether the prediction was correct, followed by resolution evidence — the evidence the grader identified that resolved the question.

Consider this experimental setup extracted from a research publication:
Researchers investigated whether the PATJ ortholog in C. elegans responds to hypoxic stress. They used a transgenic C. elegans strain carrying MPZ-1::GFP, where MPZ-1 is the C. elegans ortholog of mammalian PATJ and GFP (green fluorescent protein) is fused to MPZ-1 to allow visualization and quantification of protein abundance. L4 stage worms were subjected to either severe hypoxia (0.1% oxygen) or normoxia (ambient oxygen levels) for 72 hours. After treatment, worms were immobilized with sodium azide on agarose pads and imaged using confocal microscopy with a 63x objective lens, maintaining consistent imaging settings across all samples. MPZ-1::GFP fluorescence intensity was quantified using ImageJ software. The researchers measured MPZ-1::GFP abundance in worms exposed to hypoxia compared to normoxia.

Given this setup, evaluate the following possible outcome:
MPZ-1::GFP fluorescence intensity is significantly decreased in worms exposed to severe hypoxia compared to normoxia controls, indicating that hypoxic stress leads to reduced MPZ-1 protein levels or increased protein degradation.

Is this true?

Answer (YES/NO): NO